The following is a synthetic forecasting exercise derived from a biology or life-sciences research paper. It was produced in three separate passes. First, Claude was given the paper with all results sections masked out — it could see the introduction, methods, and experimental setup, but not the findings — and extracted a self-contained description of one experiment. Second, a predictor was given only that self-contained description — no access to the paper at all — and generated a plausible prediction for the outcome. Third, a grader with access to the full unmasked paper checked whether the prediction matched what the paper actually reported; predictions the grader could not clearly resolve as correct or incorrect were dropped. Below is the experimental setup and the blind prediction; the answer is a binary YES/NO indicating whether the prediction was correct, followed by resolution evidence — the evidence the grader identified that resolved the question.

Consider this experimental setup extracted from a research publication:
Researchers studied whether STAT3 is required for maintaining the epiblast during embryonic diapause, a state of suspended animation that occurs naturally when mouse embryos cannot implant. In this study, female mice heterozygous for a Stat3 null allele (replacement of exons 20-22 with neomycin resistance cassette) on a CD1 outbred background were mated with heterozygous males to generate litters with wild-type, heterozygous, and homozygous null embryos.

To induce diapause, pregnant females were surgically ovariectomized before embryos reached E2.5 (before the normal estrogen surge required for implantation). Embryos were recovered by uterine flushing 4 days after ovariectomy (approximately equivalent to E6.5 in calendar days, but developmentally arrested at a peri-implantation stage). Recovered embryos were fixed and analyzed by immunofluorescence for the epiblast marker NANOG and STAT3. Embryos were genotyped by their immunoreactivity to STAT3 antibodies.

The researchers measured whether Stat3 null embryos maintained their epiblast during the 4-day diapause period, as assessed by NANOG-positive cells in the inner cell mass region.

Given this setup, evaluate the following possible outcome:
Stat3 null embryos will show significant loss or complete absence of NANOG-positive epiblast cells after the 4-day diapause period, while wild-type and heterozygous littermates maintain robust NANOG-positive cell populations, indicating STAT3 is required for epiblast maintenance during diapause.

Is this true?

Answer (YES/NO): YES